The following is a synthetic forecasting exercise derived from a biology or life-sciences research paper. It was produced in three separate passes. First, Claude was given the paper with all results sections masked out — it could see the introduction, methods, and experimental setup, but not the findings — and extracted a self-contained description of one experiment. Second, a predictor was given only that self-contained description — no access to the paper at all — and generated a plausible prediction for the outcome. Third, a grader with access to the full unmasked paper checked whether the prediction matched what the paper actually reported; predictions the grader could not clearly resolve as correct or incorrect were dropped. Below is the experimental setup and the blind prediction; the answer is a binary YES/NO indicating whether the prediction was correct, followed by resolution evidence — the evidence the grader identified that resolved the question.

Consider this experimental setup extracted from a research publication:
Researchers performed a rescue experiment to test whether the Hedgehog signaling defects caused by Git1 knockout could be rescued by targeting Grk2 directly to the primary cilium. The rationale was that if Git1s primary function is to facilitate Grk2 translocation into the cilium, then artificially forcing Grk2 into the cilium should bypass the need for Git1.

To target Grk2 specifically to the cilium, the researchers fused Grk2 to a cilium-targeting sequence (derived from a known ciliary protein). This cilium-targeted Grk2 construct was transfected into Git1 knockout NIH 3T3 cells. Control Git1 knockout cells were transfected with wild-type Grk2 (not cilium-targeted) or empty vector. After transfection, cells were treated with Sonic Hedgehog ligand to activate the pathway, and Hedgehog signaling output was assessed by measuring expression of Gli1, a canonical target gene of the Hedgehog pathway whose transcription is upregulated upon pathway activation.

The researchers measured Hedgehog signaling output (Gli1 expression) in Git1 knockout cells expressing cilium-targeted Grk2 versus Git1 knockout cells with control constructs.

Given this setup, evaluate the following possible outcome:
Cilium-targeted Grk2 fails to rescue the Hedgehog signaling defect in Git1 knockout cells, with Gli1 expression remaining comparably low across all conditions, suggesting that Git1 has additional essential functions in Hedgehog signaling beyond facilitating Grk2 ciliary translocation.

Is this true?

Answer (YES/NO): NO